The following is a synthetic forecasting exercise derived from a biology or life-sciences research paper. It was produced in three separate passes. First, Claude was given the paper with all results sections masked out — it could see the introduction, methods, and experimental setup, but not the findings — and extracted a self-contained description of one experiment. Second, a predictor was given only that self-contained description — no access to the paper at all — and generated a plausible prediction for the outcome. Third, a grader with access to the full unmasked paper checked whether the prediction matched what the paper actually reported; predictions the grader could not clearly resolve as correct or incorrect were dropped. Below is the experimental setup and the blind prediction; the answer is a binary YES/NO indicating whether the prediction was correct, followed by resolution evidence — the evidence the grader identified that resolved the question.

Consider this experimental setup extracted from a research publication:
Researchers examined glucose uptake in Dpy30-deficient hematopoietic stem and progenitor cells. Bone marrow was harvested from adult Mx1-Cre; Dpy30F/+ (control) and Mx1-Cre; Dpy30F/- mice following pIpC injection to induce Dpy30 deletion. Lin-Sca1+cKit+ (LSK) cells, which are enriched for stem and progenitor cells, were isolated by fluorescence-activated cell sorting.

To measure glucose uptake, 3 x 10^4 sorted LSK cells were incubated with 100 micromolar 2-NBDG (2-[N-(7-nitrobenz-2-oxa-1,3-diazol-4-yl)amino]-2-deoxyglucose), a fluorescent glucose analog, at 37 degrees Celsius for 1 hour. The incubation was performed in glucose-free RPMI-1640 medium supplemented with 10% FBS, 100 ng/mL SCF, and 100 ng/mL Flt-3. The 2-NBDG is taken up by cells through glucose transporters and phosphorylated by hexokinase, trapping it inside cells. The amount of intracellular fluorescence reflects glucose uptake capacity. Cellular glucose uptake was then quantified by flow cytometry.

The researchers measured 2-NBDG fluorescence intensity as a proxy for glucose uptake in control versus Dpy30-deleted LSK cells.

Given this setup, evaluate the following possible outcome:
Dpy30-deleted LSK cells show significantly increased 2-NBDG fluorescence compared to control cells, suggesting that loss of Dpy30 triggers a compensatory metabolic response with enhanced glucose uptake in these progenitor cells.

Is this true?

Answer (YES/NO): NO